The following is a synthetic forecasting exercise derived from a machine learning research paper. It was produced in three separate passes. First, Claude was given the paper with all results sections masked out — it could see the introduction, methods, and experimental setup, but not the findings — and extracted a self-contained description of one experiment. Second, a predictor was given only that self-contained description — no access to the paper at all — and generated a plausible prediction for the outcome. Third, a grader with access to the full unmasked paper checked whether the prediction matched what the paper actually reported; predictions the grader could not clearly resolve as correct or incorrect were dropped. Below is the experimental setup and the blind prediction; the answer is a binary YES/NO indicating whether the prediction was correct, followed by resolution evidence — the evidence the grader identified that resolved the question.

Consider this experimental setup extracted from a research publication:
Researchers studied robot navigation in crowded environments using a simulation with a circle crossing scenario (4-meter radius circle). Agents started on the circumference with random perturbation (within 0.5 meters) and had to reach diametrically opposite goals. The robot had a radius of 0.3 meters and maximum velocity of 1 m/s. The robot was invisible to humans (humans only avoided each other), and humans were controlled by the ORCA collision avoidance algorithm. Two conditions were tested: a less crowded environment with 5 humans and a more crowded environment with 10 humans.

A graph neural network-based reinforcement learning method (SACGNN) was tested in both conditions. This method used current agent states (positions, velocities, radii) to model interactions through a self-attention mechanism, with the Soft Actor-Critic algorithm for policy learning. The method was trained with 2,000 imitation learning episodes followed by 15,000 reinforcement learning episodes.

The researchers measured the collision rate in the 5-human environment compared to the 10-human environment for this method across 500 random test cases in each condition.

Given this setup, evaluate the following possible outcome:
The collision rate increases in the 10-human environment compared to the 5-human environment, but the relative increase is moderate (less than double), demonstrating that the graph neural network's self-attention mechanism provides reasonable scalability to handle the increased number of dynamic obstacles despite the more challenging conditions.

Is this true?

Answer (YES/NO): NO